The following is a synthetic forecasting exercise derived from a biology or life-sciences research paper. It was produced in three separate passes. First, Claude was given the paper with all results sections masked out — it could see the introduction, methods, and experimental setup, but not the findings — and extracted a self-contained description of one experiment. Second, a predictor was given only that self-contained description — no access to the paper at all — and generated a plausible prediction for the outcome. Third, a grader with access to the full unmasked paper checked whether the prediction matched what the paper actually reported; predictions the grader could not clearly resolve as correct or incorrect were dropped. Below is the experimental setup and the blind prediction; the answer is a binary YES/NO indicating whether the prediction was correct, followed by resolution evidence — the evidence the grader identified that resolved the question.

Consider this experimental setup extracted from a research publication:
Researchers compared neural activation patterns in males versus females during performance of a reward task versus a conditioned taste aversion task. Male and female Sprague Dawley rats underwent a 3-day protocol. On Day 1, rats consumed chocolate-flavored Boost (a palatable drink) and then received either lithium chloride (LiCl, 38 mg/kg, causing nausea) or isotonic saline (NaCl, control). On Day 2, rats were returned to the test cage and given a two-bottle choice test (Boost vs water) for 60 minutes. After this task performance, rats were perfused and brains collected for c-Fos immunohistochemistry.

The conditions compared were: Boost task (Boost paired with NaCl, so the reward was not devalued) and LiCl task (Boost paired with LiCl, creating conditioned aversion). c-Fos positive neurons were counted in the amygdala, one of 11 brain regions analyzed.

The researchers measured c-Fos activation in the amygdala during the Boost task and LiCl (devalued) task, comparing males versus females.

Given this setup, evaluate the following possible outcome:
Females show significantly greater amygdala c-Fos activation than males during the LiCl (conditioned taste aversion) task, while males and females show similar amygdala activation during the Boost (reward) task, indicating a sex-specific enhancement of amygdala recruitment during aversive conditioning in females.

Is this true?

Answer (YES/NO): NO